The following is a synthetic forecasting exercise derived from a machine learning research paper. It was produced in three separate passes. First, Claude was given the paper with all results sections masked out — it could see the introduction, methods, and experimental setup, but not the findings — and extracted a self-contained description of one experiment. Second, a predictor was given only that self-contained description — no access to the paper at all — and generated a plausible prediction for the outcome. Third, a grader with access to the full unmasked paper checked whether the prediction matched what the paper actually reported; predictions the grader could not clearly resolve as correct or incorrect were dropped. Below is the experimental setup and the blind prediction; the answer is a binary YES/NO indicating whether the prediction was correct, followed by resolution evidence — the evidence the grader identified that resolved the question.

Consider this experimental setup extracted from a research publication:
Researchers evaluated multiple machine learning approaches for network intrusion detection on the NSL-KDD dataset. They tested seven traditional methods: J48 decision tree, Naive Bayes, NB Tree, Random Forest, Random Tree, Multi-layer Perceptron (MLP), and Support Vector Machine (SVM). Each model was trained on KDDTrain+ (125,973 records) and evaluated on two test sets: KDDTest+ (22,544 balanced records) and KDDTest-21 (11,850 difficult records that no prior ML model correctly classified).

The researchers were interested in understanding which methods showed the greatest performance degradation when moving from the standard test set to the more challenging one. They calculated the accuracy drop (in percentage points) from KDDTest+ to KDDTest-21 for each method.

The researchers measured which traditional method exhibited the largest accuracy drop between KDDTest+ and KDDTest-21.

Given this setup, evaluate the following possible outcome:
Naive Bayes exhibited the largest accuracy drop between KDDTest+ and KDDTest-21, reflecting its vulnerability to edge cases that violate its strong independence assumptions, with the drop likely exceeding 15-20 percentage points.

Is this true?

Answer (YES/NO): NO